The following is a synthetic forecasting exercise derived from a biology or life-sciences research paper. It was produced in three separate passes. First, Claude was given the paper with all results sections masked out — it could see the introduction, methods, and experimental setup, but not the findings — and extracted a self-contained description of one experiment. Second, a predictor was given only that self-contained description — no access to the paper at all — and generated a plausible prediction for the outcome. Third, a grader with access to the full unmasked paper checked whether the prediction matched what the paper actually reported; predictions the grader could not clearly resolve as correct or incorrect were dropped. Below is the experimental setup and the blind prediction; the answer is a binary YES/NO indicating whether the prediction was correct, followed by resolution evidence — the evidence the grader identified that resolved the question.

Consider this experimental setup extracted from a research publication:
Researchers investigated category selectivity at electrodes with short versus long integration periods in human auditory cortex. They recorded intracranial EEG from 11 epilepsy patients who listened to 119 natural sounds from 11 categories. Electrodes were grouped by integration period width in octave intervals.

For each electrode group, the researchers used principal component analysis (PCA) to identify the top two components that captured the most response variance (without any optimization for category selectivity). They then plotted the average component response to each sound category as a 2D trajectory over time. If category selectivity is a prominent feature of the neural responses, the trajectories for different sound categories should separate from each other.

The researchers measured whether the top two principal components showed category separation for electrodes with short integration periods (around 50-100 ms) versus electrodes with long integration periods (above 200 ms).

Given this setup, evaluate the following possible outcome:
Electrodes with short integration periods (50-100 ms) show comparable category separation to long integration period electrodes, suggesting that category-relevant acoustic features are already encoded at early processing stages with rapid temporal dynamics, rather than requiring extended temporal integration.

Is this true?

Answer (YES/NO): NO